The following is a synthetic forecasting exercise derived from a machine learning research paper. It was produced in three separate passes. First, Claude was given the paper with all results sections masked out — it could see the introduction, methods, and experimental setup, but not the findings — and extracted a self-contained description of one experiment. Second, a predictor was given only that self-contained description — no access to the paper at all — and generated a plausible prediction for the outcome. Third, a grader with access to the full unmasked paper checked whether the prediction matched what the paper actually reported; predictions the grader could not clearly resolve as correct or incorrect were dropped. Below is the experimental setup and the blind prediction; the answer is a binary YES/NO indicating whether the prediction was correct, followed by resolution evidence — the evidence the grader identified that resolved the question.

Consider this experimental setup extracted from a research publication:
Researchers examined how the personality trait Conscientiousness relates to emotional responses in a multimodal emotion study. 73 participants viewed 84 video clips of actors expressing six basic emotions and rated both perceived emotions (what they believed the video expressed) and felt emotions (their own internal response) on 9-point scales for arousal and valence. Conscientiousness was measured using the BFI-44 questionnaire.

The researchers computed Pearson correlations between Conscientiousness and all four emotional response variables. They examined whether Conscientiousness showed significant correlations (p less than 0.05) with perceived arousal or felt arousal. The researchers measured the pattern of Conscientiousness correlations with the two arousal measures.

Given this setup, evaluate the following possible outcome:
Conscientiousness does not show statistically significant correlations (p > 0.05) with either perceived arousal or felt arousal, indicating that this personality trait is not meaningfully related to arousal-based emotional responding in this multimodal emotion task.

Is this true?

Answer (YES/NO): YES